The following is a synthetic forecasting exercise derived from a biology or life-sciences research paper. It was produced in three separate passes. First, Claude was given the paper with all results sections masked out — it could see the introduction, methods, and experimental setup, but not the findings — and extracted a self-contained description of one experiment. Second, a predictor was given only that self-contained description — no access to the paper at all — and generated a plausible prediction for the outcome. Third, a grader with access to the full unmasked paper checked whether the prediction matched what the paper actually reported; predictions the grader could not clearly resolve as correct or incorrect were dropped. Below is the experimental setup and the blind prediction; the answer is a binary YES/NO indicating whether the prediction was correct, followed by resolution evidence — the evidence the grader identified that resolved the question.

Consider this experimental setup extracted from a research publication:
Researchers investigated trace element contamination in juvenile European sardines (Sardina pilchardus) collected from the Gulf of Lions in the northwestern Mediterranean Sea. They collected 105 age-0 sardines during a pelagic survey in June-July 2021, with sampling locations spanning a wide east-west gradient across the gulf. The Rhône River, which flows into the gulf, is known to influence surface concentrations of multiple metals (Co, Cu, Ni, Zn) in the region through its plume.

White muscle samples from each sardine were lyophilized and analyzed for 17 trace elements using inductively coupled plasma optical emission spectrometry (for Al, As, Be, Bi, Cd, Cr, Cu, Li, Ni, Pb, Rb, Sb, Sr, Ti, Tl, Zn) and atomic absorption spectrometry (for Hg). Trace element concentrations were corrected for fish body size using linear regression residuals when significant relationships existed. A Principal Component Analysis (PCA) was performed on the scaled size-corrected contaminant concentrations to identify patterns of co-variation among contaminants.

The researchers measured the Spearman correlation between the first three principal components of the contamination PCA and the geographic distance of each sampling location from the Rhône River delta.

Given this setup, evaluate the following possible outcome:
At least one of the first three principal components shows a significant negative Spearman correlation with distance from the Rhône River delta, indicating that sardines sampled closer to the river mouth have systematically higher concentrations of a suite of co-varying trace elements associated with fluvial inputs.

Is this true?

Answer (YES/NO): NO